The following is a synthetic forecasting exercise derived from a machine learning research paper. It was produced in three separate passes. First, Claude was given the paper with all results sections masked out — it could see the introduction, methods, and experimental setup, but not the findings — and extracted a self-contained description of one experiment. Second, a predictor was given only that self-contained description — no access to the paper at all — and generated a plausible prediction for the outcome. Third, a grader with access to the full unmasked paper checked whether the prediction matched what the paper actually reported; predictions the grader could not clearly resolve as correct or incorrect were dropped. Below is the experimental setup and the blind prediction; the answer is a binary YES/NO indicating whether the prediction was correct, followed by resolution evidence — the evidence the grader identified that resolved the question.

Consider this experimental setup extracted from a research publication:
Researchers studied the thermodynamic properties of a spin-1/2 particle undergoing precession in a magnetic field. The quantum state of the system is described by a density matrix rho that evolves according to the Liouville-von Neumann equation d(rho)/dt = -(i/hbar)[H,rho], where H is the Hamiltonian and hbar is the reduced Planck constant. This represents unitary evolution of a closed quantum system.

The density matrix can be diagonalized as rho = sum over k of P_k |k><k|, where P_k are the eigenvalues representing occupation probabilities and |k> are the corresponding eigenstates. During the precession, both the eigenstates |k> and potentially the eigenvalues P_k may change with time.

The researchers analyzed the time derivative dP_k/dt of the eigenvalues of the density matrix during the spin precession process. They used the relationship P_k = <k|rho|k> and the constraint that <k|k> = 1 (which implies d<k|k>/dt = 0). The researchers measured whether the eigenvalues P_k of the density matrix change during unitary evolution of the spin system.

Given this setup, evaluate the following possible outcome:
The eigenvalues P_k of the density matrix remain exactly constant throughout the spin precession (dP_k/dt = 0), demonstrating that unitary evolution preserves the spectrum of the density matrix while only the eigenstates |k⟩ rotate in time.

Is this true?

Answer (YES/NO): YES